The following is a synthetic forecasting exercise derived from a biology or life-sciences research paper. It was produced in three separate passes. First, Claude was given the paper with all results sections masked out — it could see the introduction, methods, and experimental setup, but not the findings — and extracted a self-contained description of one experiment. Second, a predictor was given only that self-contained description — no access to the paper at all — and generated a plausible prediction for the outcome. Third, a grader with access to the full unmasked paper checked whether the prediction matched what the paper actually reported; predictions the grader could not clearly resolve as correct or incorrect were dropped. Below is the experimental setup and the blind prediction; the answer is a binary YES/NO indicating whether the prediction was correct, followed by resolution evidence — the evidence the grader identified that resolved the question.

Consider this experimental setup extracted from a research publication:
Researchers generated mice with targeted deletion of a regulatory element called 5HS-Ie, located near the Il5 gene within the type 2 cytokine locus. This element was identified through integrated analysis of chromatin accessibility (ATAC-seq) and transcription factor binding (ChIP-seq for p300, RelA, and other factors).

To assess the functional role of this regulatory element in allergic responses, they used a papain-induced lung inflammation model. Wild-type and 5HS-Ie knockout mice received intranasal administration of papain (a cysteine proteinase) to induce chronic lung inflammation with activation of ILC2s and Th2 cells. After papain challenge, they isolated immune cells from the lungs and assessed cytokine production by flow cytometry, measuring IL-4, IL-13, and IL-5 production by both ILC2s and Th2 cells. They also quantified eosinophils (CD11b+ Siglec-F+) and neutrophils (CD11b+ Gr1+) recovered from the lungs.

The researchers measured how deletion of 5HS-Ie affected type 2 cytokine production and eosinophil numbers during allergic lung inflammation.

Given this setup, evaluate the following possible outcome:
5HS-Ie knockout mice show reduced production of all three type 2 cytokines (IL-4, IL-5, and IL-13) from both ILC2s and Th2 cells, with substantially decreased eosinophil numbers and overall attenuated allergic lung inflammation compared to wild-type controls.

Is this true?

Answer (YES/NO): NO